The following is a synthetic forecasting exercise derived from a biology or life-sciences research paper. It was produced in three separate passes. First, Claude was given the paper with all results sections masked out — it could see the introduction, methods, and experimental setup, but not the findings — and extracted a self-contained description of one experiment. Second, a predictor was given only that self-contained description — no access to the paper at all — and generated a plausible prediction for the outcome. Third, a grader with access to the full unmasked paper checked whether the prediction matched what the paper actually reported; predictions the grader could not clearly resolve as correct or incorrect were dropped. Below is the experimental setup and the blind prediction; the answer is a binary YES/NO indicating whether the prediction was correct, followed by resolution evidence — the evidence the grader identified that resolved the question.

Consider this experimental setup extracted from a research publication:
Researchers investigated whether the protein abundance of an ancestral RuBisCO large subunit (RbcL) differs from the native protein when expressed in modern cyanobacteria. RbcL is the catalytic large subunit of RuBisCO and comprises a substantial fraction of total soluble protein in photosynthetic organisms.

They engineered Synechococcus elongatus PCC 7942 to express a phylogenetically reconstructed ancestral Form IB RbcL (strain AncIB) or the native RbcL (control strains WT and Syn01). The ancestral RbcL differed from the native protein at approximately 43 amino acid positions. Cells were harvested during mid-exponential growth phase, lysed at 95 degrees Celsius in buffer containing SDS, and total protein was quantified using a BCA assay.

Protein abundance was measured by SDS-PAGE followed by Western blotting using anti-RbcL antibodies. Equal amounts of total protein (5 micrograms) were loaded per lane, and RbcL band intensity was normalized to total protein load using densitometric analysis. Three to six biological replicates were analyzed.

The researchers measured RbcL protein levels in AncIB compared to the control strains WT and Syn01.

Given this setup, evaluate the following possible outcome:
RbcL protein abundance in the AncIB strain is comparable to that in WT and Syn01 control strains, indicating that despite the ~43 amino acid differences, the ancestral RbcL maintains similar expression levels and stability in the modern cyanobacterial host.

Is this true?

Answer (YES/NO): NO